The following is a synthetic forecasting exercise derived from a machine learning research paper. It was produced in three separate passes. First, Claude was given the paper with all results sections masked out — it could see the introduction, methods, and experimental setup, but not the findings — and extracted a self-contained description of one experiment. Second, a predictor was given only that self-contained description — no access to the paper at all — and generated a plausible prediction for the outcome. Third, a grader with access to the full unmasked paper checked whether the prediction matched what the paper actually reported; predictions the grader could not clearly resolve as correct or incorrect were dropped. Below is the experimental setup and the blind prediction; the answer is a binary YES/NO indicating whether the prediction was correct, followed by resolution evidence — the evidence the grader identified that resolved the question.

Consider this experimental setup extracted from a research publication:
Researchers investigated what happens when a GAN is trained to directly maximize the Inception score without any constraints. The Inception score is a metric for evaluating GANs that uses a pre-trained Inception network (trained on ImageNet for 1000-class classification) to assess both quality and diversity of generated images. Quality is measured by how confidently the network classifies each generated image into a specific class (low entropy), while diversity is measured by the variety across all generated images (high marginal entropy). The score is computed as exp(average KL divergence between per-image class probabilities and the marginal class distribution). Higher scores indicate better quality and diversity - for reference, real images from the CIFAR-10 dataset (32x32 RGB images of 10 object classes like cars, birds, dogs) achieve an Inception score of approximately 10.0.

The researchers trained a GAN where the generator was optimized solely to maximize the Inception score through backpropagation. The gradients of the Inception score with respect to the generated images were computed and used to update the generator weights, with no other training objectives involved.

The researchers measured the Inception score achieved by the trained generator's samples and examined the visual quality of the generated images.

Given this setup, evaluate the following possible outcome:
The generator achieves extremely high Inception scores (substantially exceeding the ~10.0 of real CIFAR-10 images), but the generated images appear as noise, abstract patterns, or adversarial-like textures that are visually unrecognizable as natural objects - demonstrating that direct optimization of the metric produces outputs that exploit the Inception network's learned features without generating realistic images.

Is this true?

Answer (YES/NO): YES